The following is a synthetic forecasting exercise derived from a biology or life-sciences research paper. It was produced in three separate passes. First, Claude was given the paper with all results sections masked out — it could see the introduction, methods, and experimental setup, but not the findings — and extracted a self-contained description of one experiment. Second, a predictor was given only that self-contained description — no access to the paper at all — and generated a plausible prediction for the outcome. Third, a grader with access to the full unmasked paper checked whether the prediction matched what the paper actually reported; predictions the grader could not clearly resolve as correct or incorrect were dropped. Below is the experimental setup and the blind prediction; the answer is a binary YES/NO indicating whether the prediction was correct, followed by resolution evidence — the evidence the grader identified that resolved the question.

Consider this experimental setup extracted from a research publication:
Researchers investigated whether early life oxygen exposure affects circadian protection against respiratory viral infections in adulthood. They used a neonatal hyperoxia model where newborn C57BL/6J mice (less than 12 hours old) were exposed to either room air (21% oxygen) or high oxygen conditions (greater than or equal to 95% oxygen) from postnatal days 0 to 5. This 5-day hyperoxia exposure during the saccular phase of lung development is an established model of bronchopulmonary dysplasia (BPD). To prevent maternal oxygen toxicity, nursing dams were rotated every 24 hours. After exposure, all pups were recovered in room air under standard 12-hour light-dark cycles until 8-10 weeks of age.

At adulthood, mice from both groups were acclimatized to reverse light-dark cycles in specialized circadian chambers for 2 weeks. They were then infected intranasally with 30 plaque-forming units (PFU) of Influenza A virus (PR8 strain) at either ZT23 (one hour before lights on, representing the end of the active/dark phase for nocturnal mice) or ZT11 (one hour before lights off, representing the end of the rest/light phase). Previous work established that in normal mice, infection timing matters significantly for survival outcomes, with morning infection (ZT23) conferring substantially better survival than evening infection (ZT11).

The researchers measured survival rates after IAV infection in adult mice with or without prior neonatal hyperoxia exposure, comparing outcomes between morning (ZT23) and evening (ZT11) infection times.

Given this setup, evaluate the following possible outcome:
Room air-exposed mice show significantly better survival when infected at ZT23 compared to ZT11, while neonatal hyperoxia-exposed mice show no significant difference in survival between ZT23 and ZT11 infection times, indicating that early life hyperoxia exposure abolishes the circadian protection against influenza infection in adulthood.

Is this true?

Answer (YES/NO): YES